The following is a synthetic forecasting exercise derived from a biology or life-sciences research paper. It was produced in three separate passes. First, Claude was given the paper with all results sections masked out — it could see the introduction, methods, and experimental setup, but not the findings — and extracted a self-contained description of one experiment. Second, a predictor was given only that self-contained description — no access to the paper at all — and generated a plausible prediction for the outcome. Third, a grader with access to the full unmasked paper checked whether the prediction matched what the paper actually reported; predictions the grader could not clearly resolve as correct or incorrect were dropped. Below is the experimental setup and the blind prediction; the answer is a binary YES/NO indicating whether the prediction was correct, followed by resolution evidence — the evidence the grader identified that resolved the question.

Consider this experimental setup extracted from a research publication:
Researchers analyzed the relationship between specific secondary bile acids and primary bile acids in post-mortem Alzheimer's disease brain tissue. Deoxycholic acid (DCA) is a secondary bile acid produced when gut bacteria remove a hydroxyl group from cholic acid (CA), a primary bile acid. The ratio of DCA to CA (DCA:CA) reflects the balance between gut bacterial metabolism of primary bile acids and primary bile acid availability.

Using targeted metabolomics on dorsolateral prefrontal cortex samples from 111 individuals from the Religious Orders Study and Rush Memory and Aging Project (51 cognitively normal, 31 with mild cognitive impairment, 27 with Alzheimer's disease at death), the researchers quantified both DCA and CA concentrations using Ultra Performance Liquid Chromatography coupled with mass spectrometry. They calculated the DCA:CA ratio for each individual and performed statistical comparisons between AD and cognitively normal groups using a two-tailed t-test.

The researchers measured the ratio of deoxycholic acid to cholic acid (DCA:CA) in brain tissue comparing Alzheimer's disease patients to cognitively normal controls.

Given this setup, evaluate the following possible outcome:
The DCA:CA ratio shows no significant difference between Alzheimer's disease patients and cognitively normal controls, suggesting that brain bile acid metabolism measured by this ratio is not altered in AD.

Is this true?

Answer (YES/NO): NO